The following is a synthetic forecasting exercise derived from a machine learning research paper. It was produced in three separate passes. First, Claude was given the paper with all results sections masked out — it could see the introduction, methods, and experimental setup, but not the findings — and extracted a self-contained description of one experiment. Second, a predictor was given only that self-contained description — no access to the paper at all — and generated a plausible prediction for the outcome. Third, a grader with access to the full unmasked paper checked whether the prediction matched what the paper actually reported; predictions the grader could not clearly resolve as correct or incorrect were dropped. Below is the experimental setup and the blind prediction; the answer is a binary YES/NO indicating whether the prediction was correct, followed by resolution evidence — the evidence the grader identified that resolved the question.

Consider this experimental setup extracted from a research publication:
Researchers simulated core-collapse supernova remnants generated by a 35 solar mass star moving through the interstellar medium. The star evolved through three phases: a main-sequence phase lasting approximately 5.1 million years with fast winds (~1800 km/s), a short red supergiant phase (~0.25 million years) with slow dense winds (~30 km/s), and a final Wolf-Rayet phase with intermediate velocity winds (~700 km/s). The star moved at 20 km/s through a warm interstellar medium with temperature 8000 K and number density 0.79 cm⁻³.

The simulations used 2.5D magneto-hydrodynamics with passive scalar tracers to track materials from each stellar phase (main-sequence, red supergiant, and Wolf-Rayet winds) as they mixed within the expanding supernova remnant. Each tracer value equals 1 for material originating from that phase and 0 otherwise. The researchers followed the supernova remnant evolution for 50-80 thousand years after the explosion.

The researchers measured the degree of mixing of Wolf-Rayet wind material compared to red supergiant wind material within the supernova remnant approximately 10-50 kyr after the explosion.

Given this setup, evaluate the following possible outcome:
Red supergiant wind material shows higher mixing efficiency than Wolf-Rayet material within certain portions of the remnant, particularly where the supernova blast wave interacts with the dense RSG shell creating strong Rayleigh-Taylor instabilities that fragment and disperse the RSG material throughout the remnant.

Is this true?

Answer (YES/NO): NO